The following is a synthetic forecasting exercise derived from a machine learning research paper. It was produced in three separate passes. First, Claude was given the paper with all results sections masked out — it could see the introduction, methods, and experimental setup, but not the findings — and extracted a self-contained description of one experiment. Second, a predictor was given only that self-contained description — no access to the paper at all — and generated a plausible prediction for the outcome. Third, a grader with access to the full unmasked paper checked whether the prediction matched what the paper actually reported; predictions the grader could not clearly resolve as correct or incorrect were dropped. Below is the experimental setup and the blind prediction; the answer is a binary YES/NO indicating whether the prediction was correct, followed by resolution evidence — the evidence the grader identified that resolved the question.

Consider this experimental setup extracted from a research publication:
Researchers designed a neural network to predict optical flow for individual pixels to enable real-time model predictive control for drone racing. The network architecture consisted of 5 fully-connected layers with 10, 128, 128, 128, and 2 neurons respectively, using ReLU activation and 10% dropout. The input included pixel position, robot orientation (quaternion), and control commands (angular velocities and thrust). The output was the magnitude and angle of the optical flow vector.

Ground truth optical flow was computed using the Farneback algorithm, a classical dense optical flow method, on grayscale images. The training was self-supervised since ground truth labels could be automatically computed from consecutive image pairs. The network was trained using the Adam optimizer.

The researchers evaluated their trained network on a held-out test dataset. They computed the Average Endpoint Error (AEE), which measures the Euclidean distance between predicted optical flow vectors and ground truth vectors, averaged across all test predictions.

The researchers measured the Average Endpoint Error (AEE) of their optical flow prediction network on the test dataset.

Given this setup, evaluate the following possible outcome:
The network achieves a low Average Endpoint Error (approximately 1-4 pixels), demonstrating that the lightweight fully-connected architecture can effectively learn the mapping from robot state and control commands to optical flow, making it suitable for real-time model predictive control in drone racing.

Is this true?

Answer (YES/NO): YES